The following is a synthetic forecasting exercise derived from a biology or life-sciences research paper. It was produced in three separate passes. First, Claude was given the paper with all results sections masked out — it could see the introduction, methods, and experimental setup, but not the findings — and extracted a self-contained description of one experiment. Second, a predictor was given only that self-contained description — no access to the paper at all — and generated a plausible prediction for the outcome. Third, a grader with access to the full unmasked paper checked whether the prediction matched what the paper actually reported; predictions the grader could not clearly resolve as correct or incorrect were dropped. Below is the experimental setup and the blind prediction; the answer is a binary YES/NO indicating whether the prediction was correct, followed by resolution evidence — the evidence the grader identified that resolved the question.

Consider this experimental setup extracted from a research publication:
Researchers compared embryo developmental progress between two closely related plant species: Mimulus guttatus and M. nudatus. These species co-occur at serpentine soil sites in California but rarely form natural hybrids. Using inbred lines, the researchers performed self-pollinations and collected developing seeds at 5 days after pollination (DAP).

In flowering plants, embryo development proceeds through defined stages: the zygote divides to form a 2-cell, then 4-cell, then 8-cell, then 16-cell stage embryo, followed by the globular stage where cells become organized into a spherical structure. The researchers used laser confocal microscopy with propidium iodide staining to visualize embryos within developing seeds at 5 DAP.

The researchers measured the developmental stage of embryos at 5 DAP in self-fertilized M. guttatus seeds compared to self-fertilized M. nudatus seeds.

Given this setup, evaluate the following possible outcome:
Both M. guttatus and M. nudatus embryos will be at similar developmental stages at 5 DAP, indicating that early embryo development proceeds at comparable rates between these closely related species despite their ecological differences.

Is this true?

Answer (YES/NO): NO